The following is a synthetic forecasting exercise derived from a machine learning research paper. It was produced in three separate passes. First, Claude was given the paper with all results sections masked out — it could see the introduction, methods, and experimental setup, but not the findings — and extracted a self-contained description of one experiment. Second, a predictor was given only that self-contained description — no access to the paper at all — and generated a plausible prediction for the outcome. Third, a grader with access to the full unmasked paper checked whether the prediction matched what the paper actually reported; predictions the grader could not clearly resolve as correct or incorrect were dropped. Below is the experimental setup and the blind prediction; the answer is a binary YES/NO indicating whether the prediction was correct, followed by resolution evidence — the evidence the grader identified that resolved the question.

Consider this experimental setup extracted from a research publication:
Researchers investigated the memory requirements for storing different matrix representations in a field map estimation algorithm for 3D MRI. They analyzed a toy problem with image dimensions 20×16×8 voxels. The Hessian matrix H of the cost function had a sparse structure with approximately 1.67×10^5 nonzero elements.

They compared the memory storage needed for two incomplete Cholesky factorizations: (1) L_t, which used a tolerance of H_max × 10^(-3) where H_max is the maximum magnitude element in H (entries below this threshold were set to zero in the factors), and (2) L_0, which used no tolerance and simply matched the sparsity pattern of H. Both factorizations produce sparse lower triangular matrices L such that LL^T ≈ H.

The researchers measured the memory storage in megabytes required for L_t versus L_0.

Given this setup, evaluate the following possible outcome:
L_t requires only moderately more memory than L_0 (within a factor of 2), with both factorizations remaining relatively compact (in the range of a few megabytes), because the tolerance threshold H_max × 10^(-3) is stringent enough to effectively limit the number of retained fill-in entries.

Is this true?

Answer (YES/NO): NO